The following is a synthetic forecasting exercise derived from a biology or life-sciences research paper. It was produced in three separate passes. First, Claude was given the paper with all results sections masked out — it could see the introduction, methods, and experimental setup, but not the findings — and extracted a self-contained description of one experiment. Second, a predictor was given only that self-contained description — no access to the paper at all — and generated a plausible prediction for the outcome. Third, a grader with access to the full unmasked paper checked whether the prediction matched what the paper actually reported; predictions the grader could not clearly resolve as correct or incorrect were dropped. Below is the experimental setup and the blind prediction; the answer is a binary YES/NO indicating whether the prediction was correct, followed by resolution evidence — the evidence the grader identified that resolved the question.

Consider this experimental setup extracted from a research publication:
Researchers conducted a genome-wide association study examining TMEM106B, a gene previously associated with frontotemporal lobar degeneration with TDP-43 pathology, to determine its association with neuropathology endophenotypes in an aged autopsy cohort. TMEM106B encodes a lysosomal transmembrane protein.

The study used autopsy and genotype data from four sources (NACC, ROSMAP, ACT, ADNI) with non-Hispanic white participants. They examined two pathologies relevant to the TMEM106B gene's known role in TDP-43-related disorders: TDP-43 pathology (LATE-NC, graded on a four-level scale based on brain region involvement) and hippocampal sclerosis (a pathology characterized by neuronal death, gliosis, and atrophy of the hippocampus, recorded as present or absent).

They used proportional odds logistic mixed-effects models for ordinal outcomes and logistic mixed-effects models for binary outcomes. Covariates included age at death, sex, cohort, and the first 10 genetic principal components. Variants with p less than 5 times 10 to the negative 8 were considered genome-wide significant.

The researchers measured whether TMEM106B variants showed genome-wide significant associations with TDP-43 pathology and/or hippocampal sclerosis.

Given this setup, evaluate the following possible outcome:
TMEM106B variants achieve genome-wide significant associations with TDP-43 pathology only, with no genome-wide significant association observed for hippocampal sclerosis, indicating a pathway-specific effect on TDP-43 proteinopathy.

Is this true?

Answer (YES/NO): NO